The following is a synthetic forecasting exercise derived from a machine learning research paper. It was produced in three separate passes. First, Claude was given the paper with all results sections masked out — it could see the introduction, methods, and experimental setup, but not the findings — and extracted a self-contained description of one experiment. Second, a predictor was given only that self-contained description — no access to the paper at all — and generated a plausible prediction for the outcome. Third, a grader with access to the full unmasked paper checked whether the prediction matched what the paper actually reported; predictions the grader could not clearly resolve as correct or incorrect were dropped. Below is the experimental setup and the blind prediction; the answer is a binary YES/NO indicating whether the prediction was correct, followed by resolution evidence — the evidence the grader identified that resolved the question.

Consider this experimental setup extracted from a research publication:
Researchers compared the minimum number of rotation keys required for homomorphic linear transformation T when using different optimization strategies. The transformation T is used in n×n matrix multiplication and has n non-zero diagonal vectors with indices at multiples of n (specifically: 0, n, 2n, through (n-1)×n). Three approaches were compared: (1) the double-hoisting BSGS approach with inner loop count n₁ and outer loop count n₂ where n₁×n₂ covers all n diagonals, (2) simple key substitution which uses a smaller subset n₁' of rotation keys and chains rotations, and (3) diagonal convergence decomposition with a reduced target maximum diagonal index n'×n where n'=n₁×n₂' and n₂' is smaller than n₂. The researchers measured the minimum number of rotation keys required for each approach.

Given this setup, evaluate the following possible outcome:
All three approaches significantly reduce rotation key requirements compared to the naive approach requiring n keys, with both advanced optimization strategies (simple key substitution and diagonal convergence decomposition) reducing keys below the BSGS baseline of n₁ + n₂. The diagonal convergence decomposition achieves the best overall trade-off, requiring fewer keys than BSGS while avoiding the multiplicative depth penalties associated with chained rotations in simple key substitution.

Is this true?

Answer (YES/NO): NO